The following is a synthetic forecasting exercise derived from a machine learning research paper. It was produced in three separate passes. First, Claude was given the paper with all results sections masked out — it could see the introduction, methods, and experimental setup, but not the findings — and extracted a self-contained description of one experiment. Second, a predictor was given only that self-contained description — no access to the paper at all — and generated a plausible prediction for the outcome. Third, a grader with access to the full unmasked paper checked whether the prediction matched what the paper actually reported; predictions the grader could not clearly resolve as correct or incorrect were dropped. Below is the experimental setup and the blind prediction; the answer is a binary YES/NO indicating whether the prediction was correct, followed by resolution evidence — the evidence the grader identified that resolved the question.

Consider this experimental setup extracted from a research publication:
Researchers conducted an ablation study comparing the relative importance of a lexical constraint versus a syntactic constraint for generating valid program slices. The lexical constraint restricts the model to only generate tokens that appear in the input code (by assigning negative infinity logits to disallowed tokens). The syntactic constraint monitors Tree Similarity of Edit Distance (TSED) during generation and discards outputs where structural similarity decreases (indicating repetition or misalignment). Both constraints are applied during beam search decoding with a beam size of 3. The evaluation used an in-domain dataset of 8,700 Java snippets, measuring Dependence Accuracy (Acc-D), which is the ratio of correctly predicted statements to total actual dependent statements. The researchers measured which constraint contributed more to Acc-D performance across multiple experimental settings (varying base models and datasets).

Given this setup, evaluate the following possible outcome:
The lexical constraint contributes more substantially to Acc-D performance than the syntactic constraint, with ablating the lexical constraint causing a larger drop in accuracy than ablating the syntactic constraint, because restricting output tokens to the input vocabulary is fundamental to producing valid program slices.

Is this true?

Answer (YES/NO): YES